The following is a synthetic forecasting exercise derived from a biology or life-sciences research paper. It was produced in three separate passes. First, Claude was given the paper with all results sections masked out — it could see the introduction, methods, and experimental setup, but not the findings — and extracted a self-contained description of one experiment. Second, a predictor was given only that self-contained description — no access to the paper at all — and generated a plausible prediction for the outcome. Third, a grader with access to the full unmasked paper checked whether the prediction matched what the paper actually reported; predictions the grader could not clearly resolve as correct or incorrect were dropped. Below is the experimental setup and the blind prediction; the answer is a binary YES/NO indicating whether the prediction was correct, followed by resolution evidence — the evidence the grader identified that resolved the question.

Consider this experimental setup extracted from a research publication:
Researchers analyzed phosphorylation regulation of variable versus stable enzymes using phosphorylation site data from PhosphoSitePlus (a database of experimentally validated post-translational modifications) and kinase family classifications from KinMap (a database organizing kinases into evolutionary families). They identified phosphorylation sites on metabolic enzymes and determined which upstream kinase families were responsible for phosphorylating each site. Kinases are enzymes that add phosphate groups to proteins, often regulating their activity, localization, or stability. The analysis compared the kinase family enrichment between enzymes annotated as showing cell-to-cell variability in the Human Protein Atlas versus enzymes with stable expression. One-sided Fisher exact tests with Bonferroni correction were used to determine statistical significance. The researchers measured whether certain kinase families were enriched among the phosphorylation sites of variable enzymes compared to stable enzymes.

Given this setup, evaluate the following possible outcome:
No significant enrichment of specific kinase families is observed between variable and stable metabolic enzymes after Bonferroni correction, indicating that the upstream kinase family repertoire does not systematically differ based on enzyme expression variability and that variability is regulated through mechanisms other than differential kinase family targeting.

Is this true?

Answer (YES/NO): NO